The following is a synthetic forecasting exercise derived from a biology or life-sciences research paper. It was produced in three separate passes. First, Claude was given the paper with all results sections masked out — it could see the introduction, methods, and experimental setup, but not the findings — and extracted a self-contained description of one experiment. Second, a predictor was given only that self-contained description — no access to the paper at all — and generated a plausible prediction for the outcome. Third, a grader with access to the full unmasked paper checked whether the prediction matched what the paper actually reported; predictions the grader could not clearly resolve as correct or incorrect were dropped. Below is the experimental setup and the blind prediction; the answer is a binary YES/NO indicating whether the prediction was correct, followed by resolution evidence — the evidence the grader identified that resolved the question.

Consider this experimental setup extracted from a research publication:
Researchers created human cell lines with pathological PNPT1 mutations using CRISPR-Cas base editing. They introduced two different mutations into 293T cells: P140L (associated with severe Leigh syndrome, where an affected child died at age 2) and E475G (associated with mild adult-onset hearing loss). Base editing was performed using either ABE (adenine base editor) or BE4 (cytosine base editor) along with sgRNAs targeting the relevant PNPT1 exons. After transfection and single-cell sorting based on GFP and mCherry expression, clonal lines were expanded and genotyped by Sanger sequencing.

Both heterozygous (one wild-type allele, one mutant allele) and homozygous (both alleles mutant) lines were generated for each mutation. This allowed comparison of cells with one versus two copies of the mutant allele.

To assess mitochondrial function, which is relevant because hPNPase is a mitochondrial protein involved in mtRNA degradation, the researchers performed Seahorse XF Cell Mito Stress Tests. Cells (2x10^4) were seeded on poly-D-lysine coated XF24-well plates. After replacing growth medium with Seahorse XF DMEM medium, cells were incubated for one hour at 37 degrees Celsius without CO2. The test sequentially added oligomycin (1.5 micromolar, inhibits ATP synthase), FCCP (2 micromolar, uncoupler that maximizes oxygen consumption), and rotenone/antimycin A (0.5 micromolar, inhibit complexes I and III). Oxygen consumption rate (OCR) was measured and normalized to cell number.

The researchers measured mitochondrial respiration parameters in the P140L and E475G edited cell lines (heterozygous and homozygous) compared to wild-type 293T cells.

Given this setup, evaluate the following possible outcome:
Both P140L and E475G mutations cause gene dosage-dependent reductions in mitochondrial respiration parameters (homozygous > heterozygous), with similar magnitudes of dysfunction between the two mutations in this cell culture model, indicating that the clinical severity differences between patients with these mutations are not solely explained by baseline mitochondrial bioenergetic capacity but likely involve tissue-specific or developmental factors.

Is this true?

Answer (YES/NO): NO